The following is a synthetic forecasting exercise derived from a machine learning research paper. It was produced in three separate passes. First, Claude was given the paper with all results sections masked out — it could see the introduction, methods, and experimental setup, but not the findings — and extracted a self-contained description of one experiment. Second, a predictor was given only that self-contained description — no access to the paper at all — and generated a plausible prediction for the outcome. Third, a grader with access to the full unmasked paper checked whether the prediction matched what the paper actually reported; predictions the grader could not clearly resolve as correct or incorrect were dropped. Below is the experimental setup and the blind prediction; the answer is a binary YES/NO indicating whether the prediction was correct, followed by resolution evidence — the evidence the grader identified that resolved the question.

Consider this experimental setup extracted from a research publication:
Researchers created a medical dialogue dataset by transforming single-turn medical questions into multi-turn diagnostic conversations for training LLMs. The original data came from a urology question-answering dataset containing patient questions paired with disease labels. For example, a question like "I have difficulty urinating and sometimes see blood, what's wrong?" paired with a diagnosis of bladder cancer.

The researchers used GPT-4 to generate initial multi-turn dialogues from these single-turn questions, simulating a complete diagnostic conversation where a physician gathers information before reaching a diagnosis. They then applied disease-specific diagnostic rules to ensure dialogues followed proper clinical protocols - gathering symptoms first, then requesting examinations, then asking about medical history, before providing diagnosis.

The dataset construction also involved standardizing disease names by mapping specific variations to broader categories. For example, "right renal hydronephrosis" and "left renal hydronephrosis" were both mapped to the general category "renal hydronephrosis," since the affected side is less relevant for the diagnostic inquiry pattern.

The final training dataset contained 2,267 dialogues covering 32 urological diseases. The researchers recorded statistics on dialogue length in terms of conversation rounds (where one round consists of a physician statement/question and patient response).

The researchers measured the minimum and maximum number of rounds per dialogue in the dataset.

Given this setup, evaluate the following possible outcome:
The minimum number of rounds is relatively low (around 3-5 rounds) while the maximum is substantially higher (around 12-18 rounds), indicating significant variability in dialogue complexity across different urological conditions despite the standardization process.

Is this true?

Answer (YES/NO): YES